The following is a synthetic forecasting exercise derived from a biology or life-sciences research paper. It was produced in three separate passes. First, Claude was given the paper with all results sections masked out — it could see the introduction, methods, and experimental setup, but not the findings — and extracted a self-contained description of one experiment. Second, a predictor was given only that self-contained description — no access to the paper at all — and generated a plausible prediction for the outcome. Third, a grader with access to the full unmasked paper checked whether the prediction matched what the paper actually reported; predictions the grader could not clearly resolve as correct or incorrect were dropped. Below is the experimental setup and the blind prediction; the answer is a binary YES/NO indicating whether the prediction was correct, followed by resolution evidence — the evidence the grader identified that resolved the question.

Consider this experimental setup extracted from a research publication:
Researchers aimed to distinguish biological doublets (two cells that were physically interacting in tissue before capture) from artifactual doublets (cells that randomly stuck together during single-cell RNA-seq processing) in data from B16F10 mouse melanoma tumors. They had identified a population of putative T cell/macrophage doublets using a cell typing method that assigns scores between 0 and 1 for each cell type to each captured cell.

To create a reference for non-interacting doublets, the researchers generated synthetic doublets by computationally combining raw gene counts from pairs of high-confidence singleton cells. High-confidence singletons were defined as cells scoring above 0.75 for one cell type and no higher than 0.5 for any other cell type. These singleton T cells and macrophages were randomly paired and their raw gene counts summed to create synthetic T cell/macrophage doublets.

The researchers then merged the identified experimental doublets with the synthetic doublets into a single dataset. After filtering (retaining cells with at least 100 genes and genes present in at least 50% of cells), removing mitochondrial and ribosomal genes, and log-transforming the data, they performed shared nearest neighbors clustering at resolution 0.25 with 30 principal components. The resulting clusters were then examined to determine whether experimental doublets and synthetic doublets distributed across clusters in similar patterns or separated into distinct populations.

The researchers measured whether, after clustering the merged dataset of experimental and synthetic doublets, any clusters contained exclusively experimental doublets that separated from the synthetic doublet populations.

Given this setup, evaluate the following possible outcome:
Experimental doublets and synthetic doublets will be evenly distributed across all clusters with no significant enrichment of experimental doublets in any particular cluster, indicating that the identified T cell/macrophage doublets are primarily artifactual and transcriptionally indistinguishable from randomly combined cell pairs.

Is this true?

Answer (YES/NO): NO